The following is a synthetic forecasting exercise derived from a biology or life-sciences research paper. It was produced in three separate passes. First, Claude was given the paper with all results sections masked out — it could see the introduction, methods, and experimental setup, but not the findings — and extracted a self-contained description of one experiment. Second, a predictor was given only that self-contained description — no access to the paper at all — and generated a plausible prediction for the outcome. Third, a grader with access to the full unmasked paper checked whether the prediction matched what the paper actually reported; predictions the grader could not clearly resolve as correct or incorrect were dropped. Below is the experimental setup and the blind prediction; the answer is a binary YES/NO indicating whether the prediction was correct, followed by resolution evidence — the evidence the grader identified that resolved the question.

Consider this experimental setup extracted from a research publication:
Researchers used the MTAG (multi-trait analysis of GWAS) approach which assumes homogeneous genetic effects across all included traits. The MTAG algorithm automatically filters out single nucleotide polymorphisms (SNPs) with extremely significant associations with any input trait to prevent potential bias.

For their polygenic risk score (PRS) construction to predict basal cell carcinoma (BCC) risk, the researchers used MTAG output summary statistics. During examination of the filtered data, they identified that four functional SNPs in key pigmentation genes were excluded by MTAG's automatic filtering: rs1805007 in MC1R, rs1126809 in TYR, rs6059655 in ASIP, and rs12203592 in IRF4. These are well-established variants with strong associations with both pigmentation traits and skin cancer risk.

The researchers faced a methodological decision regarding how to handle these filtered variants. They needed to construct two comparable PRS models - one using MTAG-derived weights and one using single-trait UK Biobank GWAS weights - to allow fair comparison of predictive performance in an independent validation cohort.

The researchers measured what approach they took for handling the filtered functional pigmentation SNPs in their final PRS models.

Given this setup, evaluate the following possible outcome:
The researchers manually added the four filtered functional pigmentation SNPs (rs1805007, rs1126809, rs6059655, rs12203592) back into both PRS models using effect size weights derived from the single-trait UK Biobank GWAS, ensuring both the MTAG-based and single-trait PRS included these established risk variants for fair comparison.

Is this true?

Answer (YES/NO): NO